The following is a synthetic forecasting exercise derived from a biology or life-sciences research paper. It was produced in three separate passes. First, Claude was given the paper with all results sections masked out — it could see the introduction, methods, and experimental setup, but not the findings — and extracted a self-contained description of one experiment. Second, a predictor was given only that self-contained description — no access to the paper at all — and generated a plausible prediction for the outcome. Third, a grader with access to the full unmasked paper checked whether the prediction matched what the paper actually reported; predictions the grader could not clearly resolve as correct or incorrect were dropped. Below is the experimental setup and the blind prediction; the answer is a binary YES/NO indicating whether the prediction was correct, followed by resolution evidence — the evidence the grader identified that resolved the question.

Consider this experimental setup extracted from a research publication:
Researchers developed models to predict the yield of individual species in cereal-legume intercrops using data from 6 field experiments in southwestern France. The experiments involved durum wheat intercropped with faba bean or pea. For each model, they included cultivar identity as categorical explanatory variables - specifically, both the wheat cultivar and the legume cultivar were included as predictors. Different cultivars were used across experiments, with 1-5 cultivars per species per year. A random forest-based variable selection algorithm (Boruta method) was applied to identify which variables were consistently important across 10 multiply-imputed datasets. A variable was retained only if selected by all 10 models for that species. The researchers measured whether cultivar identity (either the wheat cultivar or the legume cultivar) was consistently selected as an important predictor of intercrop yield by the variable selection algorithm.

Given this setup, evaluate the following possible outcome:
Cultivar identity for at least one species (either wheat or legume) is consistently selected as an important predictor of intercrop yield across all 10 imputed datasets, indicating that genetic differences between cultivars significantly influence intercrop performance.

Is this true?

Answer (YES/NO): NO